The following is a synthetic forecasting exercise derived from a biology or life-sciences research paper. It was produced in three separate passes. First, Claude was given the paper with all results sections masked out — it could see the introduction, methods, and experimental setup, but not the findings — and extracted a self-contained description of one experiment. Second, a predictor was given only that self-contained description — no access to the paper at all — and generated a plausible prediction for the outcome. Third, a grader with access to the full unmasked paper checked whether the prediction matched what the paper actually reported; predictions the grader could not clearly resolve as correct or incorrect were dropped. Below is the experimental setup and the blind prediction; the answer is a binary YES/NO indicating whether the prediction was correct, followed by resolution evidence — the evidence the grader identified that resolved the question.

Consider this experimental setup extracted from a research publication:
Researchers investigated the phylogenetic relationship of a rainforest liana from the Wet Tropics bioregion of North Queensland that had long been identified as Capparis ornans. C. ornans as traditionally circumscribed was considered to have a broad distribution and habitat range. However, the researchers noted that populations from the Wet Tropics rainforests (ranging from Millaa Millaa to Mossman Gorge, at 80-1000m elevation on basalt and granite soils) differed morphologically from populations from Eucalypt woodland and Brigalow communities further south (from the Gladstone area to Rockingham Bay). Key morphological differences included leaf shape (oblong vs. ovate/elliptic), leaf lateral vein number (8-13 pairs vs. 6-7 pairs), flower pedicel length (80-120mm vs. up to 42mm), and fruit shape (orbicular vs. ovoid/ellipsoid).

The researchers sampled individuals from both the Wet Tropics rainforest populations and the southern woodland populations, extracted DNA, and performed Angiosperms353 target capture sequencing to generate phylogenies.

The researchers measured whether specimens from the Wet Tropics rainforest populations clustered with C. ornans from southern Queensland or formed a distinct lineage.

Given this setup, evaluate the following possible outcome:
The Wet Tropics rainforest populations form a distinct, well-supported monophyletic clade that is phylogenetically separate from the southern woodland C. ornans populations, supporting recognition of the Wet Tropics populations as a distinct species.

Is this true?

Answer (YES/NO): NO